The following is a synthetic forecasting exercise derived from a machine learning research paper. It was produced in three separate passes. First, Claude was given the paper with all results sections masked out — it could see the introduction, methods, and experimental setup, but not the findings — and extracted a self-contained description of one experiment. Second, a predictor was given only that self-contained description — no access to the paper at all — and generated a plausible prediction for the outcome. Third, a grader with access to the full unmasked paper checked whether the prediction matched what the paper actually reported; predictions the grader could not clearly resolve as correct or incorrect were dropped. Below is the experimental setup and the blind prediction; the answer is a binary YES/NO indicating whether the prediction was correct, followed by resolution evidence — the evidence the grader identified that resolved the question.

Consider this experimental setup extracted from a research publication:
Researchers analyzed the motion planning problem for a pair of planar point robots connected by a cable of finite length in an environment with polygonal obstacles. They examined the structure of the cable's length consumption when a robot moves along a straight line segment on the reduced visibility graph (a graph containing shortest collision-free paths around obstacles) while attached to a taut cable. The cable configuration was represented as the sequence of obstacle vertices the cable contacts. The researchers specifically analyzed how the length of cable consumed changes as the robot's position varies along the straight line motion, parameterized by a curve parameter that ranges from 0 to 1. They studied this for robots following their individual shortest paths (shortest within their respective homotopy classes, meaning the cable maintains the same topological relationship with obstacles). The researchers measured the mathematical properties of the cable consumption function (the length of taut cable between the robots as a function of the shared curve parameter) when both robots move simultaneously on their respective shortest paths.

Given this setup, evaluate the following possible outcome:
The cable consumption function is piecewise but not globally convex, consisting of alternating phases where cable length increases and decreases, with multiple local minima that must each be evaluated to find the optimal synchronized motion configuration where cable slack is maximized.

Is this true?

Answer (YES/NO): NO